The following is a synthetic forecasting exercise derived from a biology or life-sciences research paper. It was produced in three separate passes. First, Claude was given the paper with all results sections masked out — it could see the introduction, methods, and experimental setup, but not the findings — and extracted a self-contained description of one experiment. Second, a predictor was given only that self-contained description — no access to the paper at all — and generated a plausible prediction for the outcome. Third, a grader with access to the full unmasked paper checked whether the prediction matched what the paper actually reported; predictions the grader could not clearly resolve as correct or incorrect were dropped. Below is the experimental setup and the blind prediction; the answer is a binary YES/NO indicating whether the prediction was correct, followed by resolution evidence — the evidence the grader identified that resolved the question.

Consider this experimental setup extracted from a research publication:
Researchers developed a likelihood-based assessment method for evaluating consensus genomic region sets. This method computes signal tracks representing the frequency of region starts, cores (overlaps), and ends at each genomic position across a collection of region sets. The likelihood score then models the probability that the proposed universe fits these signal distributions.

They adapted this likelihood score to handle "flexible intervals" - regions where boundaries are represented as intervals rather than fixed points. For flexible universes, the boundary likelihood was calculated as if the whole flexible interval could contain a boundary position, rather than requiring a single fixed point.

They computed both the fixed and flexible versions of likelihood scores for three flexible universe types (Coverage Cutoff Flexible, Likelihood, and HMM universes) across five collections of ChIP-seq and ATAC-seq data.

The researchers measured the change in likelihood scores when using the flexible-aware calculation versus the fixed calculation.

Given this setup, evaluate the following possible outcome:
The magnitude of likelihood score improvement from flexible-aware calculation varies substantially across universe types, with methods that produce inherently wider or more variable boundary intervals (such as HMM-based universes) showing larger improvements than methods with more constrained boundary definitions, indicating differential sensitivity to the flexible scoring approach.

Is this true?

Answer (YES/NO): NO